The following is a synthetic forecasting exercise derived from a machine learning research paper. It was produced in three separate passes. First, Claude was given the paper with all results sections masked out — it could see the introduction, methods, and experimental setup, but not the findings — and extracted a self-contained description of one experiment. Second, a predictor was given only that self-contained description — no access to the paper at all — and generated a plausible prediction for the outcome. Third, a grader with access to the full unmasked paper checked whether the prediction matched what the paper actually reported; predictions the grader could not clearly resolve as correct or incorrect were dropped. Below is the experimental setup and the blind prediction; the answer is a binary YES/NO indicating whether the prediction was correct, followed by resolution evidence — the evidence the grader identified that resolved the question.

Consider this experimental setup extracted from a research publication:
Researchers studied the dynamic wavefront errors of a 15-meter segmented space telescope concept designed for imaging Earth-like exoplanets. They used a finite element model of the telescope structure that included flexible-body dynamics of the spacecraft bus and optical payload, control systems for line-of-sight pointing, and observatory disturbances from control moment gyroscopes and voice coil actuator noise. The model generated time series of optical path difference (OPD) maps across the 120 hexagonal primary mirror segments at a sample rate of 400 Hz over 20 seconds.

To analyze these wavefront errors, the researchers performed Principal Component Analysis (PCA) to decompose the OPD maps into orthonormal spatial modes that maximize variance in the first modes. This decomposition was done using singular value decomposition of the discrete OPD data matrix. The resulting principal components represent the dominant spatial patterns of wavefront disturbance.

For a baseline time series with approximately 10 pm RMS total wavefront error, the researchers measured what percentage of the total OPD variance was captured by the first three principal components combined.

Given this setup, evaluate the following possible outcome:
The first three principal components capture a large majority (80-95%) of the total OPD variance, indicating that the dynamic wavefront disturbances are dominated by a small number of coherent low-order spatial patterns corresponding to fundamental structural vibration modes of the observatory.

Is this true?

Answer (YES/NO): NO